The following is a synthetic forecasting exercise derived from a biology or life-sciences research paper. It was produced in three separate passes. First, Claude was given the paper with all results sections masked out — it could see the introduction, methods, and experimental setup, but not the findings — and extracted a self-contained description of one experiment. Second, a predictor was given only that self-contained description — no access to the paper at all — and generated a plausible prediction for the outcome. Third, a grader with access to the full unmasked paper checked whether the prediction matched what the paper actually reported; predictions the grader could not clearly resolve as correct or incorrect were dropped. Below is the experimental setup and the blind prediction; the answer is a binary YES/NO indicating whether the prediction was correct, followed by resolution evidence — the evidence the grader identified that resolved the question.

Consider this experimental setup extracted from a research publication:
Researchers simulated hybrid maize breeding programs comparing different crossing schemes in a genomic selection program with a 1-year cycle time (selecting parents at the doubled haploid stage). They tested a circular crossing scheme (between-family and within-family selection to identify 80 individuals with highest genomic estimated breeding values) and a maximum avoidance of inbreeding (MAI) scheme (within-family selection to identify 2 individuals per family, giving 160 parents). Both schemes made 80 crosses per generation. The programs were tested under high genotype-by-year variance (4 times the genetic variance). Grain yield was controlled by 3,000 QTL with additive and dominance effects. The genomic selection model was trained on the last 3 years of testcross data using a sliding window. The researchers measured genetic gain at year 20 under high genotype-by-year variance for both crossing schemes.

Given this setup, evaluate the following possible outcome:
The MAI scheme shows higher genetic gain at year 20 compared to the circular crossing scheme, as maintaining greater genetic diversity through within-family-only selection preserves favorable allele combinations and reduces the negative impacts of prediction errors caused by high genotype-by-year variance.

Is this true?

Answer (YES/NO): NO